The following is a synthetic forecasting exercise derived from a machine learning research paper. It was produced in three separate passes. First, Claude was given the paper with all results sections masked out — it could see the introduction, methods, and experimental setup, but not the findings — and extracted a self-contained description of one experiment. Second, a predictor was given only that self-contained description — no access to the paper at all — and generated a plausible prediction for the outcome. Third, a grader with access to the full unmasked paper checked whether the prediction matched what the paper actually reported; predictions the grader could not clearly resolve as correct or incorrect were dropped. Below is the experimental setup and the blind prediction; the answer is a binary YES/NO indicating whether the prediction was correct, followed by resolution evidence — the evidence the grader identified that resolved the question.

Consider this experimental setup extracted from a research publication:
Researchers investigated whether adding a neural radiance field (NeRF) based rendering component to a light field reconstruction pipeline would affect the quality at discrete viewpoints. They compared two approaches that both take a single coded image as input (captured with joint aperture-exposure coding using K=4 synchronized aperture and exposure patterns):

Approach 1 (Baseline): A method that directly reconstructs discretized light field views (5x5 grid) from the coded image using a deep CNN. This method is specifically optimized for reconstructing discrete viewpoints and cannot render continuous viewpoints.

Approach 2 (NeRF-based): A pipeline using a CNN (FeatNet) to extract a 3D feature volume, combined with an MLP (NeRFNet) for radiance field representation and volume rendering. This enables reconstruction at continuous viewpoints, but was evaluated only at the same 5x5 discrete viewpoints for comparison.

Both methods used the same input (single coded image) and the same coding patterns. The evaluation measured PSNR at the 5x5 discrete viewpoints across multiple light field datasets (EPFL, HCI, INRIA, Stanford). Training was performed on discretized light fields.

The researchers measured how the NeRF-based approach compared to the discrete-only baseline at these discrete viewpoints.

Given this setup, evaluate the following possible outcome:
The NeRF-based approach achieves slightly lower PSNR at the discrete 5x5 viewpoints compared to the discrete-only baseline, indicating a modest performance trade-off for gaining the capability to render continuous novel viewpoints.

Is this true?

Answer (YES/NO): YES